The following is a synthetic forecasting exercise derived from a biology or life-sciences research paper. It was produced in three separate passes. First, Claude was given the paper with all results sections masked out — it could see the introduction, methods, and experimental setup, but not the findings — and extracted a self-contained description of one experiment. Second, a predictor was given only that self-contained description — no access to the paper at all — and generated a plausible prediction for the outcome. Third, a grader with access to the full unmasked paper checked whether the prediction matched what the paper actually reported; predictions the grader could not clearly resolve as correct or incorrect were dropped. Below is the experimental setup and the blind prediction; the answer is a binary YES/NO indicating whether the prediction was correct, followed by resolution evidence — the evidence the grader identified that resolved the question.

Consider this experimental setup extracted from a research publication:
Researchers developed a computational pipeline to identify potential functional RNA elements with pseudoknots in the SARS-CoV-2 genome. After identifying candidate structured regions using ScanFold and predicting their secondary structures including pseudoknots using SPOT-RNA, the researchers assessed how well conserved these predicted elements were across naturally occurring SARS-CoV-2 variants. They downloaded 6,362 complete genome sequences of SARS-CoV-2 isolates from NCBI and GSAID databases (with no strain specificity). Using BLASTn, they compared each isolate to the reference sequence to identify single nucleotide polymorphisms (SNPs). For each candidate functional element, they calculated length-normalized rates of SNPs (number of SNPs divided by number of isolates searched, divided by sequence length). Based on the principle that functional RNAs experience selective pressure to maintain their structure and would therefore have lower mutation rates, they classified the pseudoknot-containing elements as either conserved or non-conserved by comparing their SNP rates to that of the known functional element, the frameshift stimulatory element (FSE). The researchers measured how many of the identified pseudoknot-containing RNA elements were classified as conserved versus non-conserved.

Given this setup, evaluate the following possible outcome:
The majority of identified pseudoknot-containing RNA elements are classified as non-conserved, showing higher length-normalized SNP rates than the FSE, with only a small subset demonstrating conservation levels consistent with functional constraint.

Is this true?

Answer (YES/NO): NO